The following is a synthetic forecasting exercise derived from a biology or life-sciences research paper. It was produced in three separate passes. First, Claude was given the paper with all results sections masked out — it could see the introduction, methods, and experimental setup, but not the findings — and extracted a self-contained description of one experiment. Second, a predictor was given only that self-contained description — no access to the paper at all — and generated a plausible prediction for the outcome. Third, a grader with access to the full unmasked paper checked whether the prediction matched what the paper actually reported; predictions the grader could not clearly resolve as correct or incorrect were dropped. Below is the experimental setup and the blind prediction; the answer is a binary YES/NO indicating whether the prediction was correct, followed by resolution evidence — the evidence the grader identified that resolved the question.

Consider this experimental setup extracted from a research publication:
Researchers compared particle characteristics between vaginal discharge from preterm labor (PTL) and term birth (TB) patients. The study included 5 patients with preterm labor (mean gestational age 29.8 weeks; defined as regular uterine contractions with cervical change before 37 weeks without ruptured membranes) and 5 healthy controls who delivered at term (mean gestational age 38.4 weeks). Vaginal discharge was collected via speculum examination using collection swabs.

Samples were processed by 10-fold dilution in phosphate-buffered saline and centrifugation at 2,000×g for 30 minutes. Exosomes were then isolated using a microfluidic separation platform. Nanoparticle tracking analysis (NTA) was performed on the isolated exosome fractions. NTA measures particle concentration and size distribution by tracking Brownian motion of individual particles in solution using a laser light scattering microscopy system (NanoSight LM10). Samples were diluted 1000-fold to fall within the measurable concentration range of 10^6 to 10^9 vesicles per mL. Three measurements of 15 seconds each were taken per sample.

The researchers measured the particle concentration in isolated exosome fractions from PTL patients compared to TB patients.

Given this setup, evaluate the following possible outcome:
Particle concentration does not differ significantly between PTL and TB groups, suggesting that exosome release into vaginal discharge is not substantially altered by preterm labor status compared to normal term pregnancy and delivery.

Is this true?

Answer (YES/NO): NO